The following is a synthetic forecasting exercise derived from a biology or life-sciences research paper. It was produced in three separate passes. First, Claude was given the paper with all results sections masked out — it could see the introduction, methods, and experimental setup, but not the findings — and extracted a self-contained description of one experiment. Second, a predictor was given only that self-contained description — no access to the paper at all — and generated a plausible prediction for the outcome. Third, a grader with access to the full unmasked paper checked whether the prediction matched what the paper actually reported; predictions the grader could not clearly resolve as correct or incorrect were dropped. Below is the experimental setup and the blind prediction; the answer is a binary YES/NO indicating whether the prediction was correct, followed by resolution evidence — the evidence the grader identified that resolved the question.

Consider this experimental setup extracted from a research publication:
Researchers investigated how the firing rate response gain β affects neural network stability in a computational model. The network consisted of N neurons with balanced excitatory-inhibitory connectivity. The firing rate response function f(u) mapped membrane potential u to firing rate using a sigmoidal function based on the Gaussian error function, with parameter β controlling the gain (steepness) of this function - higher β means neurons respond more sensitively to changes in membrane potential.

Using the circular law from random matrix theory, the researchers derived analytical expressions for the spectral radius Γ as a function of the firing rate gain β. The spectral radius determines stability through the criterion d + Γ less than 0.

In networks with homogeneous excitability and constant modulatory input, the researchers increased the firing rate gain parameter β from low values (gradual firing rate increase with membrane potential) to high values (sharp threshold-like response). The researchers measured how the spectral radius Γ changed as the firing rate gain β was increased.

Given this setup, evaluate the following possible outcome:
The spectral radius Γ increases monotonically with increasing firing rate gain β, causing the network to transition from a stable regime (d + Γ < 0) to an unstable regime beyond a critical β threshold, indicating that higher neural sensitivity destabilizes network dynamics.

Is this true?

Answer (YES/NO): YES